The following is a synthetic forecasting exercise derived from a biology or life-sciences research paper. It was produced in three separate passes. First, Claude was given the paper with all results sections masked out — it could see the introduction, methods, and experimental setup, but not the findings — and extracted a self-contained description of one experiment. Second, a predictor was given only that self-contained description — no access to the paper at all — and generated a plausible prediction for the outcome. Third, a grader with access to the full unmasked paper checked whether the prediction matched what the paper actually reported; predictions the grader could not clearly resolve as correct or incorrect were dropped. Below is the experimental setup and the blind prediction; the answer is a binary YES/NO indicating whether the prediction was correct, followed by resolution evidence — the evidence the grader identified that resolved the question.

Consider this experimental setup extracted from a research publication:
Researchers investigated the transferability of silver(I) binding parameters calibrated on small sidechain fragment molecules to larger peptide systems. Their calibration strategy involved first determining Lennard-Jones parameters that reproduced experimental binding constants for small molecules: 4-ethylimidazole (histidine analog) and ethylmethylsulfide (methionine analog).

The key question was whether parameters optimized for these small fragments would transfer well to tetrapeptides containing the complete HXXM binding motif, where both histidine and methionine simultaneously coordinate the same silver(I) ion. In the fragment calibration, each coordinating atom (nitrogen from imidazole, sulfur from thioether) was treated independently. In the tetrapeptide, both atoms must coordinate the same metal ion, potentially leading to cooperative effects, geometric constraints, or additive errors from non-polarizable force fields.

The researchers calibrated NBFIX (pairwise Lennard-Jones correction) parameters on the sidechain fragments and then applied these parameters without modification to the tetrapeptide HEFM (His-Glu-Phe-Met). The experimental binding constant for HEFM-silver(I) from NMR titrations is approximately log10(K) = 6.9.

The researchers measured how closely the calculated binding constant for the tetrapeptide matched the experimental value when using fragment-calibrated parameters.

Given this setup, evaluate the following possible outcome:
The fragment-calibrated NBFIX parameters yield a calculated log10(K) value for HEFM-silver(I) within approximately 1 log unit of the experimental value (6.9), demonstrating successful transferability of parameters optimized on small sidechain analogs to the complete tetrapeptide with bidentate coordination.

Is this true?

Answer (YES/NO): YES